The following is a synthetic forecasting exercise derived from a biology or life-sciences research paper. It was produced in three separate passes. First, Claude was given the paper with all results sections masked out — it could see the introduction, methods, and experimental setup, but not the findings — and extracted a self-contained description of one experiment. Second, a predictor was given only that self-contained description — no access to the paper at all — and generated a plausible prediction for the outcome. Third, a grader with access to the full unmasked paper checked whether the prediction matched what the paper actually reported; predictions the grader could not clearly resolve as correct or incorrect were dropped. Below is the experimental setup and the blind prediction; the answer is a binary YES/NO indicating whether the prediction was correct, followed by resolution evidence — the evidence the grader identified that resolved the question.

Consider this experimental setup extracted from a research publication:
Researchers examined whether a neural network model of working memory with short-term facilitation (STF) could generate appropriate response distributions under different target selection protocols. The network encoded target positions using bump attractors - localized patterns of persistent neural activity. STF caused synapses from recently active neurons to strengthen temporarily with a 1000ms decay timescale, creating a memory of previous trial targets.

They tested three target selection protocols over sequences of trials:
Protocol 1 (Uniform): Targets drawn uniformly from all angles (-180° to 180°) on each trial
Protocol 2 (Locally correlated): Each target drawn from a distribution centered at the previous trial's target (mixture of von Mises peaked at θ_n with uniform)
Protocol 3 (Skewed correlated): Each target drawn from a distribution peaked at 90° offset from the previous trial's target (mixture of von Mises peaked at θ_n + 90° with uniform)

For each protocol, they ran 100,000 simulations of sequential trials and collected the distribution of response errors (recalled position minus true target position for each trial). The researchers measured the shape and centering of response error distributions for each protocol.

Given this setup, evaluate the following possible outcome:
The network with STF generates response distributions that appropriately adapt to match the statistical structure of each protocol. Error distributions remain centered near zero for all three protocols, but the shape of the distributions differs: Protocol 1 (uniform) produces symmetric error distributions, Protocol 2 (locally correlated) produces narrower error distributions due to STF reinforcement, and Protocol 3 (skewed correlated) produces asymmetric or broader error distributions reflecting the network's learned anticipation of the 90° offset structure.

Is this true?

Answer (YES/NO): NO